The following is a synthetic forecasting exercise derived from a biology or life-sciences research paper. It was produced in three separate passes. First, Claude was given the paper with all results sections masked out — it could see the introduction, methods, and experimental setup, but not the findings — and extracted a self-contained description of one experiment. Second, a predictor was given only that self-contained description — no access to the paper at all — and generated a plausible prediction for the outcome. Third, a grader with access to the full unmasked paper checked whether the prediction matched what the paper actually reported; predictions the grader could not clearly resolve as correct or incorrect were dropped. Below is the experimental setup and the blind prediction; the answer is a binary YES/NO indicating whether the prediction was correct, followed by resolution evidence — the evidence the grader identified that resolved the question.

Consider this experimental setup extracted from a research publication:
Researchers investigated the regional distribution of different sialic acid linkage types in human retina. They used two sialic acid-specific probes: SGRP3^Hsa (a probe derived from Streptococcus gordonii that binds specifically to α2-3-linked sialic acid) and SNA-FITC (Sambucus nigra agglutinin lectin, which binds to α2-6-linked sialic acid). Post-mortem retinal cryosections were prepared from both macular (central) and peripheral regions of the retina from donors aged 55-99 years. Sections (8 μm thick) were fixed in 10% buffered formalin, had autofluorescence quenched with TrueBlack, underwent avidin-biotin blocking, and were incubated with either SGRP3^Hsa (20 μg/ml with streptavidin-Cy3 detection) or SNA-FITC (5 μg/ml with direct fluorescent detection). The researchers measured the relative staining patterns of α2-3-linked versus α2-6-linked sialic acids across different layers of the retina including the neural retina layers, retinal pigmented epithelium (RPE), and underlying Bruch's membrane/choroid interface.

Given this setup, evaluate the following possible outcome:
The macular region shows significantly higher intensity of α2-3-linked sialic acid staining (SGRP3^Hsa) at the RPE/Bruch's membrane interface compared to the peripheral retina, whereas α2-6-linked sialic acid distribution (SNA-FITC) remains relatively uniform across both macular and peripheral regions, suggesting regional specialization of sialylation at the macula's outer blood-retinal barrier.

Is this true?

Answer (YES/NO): NO